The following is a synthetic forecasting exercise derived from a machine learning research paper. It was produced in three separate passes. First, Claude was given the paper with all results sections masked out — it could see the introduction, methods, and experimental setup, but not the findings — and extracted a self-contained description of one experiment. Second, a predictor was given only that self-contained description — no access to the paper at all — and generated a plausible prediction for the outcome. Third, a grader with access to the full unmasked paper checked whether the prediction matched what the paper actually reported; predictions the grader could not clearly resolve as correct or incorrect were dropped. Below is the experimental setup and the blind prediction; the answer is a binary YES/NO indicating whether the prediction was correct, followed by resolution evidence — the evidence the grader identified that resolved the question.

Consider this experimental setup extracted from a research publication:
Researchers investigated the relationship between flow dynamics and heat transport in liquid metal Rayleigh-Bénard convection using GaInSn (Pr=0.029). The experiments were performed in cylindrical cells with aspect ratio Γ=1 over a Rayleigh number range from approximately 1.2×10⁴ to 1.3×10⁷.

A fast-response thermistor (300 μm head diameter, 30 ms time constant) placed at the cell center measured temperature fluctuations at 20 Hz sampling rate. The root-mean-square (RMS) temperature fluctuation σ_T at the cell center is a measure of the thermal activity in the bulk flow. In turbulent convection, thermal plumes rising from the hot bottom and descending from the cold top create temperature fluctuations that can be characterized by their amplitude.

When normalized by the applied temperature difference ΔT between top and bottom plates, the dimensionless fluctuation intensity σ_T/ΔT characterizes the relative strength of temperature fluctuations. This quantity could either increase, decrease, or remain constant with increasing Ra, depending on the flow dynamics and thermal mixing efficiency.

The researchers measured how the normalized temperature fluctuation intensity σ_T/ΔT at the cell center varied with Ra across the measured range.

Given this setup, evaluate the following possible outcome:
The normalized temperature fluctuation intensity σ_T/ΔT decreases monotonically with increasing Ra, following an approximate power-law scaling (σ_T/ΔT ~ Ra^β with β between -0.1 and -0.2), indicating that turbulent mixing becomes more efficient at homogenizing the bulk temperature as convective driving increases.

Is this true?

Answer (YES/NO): NO